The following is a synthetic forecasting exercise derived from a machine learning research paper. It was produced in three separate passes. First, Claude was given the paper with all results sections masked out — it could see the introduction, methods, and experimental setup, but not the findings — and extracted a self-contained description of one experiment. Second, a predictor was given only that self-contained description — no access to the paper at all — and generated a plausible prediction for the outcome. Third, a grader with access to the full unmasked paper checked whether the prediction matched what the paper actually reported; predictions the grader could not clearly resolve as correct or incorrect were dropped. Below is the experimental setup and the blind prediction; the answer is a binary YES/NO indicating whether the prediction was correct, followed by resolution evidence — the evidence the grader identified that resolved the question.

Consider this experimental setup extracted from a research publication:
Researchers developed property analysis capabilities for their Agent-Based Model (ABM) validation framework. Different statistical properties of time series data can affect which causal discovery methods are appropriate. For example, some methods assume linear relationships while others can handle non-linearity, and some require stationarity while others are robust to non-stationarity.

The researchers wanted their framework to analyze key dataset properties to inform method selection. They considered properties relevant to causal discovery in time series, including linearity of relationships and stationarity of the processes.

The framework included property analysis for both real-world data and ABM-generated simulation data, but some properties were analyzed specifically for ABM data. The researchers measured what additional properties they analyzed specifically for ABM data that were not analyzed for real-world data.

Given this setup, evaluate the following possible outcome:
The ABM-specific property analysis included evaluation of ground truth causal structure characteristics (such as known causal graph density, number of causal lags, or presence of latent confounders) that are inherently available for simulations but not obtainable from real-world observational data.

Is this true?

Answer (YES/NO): NO